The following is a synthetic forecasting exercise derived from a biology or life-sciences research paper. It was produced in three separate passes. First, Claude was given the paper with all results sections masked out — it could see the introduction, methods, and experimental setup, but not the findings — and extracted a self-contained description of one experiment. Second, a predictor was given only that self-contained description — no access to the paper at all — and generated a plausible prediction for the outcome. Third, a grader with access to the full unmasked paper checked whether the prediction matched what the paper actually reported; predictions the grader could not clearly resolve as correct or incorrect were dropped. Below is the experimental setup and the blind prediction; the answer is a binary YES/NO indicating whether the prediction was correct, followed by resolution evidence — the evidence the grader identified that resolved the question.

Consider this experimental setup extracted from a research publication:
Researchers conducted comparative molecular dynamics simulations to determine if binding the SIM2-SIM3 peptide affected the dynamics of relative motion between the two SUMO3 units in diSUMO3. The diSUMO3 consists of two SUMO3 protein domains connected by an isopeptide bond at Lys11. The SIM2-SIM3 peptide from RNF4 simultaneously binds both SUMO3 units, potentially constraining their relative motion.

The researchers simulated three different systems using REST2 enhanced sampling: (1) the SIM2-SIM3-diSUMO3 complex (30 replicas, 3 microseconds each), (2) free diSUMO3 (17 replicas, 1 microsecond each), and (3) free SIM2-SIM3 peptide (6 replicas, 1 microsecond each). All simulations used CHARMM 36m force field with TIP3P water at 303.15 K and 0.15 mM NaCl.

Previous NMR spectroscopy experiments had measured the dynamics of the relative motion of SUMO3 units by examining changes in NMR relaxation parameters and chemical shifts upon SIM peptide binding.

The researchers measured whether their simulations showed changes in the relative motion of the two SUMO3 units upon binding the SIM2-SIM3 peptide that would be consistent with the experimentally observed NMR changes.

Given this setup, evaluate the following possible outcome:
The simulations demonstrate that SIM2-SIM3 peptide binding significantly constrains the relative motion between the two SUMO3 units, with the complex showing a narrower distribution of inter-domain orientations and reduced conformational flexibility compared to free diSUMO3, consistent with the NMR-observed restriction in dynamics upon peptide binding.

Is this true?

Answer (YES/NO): NO